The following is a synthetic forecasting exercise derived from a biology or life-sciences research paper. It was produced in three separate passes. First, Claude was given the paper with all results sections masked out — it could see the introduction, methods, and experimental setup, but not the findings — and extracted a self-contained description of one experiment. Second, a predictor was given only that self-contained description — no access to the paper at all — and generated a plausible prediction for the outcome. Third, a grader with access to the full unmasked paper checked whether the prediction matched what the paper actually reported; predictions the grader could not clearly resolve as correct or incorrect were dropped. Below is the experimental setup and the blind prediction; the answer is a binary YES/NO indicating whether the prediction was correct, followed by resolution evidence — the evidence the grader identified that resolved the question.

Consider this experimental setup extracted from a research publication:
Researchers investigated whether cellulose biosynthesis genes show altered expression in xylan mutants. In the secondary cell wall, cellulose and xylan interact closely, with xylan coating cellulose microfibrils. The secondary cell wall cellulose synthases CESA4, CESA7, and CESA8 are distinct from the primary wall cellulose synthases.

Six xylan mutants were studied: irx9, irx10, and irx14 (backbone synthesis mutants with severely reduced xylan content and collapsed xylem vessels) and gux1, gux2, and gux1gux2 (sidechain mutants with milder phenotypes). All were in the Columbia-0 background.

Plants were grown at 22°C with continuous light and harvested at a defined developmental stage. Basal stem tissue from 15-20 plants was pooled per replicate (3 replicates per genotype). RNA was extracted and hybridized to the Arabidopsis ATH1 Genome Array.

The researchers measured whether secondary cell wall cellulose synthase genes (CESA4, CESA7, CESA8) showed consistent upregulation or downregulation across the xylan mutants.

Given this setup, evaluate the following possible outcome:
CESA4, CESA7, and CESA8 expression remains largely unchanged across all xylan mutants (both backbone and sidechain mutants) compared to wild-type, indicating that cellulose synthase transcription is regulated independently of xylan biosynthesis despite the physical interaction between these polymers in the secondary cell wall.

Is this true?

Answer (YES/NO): YES